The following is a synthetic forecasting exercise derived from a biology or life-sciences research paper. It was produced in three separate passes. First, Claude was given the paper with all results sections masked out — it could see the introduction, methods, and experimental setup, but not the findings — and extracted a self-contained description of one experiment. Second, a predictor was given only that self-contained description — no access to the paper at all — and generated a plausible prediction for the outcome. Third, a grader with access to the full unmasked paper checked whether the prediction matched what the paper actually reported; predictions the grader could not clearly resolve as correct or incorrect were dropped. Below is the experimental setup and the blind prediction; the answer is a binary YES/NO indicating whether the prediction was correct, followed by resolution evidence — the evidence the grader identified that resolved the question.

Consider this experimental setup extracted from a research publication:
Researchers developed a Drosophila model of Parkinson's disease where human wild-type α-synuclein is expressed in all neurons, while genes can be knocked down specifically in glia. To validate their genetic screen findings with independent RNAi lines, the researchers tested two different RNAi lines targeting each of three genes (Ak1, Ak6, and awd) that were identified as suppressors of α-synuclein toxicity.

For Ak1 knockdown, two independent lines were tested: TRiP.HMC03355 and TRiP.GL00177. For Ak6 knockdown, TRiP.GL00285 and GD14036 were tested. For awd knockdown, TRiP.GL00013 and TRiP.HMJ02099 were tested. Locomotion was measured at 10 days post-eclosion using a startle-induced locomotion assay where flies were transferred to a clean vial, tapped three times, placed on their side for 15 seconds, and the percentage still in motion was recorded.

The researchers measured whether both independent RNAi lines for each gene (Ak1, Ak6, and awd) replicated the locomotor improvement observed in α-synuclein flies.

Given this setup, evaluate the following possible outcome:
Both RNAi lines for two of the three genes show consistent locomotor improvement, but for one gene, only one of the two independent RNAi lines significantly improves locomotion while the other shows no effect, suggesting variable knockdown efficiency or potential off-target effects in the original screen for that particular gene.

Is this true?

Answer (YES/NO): NO